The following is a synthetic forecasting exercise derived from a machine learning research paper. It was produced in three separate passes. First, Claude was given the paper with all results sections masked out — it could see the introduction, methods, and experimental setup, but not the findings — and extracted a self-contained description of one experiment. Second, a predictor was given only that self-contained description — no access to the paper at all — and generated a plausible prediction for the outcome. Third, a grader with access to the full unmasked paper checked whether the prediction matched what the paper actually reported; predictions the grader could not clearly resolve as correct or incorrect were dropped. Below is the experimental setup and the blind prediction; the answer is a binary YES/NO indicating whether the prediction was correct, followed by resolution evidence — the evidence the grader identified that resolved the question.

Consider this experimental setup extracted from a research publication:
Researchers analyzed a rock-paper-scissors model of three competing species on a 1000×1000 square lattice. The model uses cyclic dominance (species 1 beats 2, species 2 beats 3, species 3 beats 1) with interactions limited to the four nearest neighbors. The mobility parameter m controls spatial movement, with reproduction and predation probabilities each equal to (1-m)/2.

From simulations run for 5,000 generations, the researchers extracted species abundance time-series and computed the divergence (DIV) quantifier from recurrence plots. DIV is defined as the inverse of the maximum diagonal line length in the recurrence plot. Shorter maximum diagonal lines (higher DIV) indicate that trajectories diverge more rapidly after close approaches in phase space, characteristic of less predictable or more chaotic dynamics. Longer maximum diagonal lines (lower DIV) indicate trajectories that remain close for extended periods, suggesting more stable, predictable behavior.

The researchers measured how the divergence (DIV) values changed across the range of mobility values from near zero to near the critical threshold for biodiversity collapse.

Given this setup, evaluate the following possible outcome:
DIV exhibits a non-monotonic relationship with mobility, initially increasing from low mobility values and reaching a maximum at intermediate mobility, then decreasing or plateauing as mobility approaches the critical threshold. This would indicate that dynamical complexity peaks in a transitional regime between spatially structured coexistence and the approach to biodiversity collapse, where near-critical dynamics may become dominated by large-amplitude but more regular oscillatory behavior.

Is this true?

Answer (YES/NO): NO